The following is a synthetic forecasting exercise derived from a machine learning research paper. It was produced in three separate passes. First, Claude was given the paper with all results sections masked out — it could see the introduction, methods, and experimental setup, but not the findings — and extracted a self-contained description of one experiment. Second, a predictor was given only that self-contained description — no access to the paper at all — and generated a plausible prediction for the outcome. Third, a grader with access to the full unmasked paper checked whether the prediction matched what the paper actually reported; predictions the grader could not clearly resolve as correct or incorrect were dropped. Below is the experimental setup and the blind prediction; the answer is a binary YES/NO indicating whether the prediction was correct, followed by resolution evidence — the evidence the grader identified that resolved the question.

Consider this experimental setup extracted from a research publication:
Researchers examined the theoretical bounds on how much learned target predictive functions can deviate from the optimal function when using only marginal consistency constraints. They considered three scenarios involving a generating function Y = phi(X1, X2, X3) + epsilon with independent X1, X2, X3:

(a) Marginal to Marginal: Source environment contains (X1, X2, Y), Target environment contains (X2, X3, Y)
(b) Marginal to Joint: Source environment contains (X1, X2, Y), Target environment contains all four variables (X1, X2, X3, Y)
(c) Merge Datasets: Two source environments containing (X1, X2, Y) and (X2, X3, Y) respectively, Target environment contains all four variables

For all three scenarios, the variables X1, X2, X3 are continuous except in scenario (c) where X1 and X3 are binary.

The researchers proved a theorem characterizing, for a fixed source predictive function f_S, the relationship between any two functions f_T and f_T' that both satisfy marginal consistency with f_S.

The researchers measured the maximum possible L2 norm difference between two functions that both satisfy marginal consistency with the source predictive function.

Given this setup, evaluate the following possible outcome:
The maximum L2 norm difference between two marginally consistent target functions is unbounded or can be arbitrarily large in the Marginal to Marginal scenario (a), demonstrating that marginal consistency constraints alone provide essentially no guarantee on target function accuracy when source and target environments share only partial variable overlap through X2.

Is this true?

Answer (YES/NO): YES